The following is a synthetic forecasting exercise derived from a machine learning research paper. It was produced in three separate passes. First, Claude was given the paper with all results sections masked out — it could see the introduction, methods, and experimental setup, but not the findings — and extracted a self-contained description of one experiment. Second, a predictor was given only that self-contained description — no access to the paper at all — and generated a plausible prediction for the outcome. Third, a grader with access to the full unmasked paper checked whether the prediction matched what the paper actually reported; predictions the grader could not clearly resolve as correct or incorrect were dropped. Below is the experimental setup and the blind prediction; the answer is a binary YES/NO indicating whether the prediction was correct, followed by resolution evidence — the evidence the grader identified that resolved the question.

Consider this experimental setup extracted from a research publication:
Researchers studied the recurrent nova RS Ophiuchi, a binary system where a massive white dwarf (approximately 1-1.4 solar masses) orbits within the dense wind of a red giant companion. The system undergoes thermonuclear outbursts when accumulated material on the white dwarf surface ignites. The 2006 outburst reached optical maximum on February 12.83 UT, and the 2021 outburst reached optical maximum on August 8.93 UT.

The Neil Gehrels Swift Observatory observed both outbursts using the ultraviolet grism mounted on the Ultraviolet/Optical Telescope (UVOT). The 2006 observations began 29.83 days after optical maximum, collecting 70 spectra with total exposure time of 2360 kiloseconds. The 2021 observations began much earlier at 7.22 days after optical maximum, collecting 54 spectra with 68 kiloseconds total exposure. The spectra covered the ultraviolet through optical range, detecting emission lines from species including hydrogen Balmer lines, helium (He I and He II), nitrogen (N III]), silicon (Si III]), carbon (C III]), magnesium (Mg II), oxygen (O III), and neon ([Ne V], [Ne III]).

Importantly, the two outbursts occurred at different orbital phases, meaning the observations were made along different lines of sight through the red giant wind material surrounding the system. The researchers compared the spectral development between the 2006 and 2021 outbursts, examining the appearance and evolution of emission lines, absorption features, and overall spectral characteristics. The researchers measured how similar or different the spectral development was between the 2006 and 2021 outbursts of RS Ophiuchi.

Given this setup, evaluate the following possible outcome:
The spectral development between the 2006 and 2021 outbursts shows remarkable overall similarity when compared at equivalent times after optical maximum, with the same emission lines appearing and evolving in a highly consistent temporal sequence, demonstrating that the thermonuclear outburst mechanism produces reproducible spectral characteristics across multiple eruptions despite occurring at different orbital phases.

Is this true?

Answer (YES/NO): YES